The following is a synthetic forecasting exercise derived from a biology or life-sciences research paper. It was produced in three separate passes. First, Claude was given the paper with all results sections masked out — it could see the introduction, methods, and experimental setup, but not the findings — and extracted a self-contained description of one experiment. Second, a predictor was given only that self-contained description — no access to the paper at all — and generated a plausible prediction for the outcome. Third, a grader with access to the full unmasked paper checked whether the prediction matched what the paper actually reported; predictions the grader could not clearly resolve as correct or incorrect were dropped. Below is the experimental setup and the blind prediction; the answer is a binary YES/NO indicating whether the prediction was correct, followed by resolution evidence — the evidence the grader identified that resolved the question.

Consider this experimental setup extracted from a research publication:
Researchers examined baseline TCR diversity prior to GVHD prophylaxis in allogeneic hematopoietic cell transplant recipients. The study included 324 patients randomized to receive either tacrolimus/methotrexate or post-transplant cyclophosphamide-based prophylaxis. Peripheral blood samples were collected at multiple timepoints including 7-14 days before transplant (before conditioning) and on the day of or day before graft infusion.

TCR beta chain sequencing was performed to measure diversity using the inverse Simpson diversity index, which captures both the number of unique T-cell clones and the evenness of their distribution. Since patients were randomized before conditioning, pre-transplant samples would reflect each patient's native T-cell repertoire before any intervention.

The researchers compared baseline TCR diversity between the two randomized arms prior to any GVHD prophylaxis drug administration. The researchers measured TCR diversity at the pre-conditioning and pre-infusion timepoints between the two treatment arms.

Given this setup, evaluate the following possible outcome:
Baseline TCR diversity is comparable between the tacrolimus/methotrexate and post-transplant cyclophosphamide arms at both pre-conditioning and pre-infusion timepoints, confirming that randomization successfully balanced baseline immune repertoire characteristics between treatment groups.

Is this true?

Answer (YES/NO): YES